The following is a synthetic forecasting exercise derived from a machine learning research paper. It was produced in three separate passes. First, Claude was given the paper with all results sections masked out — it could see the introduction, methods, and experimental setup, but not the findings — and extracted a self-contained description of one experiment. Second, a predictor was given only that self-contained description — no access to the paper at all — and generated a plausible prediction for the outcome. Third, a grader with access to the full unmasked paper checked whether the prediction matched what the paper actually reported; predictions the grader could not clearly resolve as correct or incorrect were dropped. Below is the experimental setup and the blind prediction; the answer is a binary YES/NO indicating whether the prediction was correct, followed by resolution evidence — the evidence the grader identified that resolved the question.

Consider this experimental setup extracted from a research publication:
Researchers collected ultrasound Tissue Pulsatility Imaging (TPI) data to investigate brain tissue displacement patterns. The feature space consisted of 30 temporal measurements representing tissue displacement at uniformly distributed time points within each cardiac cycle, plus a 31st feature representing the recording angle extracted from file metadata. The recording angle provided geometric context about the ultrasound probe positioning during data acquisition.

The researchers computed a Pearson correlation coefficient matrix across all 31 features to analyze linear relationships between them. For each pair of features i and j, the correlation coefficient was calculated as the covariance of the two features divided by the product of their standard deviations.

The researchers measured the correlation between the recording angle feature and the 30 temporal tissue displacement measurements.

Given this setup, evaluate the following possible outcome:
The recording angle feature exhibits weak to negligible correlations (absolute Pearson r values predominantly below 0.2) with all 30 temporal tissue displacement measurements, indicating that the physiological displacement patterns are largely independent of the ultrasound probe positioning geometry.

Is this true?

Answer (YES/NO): YES